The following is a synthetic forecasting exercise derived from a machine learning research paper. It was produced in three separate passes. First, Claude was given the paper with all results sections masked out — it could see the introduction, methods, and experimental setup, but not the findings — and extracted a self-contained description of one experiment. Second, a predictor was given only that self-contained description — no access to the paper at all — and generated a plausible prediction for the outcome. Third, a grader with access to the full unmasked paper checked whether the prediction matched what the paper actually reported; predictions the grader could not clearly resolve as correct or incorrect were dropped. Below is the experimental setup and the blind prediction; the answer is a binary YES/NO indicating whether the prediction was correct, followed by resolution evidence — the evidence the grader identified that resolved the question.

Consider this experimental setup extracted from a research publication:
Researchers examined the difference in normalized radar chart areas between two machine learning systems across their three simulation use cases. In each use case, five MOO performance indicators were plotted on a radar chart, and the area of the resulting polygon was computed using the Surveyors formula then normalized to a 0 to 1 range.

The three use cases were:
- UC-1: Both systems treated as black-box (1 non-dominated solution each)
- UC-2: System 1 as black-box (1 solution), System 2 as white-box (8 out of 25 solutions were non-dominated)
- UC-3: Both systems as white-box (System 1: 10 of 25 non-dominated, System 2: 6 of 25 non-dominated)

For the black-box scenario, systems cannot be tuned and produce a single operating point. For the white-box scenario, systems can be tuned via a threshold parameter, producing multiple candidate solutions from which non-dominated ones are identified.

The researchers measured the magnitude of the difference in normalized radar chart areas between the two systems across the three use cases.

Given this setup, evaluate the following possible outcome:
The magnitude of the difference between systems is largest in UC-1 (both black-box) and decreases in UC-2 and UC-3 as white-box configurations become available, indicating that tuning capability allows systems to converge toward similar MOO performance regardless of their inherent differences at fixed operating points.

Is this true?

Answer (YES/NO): NO